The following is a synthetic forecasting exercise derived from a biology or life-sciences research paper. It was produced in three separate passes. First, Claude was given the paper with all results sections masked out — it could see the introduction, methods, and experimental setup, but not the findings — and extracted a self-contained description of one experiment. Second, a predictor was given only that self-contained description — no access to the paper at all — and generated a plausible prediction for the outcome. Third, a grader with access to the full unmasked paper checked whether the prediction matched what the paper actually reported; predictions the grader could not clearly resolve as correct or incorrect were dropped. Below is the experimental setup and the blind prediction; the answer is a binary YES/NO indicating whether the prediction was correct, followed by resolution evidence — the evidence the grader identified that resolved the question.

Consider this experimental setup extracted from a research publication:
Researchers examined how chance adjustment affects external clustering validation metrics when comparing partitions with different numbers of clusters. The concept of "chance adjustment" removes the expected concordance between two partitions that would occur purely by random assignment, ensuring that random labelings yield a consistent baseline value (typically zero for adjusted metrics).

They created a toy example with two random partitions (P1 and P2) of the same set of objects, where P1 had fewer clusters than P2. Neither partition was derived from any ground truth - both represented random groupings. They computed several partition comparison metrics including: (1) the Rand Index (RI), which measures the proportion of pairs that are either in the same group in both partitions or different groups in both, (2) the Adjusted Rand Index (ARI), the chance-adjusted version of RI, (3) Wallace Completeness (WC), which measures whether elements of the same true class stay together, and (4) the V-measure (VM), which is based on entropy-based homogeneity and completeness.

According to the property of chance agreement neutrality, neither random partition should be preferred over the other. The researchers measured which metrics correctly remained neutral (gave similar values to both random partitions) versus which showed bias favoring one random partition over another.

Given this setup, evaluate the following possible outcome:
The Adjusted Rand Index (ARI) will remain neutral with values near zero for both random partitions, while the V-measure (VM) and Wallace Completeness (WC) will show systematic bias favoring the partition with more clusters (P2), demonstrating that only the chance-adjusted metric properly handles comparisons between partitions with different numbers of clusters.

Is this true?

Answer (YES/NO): NO